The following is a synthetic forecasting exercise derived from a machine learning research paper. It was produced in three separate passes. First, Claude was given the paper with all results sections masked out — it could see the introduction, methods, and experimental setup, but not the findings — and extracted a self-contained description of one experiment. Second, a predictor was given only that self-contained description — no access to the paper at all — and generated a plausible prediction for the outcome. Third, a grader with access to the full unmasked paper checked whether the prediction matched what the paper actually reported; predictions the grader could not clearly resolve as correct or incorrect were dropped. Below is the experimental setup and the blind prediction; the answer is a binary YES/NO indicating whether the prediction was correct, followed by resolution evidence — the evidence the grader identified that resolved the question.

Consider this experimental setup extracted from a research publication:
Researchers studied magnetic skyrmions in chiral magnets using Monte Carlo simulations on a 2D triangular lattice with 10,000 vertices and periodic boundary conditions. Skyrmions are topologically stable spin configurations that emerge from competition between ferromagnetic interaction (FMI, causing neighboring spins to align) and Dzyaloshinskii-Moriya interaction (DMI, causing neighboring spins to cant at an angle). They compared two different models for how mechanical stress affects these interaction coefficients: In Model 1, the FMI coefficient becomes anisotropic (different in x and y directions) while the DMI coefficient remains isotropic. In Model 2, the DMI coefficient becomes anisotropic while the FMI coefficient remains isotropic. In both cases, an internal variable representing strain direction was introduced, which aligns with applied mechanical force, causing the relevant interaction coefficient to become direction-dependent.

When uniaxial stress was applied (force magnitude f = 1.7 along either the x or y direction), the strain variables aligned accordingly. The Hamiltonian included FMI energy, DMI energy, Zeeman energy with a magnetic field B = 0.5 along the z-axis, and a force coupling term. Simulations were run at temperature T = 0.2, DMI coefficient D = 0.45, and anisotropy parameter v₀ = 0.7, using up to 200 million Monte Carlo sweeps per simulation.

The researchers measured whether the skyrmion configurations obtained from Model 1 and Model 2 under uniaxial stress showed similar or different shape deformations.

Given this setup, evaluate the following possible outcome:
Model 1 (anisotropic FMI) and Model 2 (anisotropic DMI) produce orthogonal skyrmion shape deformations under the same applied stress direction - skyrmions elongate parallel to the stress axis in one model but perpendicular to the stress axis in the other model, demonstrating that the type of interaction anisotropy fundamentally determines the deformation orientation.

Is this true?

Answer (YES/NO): NO